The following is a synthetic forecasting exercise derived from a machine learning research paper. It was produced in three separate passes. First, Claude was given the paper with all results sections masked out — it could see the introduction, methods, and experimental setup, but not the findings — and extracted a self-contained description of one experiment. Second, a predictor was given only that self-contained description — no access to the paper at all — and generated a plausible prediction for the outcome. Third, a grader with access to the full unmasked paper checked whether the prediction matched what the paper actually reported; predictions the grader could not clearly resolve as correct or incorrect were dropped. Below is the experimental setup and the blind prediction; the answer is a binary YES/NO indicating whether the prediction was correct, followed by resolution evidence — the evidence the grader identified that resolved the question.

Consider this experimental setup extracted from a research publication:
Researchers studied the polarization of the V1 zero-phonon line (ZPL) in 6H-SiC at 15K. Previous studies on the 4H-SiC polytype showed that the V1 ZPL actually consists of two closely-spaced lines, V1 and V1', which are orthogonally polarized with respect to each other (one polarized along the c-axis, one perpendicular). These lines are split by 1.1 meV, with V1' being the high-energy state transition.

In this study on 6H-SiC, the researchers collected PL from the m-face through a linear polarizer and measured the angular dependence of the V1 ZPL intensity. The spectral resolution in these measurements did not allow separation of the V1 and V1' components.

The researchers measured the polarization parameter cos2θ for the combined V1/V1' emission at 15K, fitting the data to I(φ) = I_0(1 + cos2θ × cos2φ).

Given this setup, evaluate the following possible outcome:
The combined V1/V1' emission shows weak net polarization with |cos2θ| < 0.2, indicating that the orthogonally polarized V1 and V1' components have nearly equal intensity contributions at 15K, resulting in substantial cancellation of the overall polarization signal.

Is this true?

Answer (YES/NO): YES